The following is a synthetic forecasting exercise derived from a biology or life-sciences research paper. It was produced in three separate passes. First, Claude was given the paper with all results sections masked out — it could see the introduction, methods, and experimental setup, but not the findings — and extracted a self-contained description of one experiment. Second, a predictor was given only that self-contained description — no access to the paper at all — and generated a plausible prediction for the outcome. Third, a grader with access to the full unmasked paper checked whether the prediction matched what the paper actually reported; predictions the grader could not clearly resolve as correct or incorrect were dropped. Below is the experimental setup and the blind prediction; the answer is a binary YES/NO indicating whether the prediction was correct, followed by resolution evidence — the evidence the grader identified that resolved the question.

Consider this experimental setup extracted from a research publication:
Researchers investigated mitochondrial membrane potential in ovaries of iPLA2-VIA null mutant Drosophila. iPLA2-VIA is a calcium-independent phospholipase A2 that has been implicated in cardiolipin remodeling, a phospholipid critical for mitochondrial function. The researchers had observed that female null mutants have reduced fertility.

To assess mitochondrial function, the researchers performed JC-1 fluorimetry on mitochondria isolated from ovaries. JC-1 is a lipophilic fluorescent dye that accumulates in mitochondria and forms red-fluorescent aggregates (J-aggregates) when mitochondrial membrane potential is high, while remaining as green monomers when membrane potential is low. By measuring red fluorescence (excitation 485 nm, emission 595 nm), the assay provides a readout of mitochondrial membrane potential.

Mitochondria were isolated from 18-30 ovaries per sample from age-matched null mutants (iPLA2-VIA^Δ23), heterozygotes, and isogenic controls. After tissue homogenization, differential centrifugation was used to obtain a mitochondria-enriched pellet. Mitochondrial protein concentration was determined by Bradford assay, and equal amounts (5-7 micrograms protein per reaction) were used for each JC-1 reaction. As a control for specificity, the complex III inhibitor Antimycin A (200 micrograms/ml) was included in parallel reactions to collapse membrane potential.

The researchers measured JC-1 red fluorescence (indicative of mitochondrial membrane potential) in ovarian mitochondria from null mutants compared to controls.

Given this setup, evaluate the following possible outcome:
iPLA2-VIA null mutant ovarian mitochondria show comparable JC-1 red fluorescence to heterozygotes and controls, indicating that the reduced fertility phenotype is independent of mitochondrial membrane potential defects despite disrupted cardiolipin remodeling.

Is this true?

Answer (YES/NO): NO